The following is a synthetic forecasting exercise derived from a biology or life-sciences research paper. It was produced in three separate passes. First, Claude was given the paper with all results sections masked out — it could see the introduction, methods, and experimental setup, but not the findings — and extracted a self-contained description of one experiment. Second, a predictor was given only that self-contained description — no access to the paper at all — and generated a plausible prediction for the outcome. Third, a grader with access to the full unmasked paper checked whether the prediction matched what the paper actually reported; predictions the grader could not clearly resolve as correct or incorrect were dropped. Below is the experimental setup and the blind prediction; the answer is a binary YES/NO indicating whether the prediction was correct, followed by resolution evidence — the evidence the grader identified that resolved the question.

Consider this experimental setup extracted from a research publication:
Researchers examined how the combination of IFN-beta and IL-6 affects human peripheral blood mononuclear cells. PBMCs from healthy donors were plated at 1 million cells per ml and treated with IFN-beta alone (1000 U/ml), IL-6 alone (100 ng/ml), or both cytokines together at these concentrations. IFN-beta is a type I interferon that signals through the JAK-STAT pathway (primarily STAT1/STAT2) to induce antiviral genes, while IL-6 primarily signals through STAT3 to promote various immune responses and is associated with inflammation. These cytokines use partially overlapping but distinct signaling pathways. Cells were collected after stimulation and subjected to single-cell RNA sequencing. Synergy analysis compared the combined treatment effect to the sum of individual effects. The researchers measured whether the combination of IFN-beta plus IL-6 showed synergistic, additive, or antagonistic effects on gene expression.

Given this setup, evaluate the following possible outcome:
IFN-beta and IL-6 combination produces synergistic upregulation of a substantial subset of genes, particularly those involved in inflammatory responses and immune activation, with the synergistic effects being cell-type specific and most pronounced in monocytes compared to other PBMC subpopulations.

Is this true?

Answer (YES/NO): YES